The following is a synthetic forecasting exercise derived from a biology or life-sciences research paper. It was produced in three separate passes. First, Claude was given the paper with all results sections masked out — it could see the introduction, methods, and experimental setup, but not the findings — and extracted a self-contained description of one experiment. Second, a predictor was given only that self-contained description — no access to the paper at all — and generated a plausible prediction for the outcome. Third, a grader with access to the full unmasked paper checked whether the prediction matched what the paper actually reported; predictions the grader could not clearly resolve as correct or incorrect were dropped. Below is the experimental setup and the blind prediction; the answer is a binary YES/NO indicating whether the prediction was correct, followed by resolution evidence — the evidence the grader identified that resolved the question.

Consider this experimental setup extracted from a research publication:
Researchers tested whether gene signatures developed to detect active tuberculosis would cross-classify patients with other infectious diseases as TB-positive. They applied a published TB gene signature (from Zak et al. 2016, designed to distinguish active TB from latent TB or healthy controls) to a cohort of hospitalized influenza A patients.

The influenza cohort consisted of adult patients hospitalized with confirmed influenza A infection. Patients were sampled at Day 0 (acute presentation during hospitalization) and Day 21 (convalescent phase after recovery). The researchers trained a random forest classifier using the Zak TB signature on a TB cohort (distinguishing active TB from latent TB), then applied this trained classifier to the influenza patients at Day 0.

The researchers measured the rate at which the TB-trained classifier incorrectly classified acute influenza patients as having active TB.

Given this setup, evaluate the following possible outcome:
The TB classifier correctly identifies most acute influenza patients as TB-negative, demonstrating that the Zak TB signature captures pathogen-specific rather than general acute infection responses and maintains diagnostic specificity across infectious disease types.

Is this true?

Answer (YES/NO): NO